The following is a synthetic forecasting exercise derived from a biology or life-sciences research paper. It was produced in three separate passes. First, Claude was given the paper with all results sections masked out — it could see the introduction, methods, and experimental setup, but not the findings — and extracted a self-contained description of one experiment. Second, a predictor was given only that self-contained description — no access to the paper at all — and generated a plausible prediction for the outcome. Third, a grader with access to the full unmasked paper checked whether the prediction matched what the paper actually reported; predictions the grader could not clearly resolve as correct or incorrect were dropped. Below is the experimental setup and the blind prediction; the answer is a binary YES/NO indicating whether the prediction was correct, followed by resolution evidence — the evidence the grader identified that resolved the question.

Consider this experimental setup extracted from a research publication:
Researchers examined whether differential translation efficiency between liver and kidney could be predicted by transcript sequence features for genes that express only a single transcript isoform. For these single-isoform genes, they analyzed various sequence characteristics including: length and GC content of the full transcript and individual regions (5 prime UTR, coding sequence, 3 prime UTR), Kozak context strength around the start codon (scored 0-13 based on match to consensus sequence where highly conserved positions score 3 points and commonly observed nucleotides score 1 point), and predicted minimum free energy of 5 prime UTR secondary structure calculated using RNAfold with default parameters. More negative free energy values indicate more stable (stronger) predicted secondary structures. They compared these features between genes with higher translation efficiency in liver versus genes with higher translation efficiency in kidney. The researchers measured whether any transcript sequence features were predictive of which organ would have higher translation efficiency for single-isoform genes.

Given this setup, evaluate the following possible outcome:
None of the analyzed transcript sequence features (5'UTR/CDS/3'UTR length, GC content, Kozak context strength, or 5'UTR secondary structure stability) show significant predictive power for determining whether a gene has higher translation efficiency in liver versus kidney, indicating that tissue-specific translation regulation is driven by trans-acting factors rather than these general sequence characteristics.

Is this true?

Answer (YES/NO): NO